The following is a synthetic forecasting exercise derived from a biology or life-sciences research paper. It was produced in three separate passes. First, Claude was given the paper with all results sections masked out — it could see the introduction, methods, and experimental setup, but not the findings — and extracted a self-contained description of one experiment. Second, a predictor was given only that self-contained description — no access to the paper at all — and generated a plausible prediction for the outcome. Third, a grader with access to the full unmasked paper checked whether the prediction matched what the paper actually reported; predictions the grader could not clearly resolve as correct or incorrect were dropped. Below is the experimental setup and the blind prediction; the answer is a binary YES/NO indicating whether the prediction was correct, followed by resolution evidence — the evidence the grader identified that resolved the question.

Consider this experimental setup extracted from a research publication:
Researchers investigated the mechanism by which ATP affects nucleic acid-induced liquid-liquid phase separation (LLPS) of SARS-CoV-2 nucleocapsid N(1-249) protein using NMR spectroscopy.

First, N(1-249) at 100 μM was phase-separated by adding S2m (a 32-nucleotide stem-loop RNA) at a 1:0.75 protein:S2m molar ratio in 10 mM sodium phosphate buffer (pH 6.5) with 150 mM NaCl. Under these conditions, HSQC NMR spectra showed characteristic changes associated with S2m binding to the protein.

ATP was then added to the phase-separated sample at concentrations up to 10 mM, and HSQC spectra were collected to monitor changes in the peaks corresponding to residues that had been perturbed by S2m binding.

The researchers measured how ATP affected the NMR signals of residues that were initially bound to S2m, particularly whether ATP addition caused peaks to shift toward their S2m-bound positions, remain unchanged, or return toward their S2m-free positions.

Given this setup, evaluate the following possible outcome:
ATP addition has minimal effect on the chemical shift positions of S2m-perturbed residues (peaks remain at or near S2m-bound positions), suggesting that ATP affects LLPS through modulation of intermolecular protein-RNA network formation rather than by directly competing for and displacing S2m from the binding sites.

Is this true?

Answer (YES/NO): NO